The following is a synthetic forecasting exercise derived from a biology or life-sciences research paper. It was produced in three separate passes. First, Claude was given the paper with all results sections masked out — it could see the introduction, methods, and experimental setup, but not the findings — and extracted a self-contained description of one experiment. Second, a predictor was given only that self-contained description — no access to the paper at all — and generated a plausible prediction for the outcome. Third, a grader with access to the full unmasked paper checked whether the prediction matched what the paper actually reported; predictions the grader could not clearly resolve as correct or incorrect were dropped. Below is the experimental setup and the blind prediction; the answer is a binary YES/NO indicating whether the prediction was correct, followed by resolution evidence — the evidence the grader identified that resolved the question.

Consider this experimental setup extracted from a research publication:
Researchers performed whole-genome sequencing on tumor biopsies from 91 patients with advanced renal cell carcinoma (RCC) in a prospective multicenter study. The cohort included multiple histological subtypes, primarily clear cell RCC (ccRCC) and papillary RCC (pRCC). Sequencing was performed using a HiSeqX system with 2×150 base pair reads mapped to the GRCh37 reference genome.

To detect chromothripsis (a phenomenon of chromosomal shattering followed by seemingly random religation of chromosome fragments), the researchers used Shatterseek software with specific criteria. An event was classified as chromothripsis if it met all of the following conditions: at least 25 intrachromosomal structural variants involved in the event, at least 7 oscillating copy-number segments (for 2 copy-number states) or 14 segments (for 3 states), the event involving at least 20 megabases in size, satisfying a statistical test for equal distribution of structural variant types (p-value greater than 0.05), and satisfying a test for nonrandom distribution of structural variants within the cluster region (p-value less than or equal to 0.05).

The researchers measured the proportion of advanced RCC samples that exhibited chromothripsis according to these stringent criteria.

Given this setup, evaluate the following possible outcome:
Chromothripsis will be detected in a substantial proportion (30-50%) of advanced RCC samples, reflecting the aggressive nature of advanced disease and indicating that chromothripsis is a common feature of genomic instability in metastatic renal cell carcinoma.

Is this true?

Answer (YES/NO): NO